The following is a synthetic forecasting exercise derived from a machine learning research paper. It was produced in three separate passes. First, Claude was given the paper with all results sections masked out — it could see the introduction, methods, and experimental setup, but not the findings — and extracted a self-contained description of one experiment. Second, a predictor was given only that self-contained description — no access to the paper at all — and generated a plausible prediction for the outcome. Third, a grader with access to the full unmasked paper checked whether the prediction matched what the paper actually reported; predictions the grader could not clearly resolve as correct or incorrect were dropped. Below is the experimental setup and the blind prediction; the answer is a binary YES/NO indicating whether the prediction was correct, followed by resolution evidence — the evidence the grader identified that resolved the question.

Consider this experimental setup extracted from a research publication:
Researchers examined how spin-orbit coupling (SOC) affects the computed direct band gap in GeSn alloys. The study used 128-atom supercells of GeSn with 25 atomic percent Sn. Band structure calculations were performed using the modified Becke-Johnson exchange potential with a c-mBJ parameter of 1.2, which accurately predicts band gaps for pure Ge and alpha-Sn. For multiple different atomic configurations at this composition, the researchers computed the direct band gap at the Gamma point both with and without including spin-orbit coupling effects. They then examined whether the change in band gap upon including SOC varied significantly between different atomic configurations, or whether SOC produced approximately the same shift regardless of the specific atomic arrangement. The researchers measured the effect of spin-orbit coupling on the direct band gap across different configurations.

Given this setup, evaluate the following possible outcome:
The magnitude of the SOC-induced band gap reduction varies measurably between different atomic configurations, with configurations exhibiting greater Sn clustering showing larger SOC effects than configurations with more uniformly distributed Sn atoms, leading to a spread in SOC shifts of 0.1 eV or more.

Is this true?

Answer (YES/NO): NO